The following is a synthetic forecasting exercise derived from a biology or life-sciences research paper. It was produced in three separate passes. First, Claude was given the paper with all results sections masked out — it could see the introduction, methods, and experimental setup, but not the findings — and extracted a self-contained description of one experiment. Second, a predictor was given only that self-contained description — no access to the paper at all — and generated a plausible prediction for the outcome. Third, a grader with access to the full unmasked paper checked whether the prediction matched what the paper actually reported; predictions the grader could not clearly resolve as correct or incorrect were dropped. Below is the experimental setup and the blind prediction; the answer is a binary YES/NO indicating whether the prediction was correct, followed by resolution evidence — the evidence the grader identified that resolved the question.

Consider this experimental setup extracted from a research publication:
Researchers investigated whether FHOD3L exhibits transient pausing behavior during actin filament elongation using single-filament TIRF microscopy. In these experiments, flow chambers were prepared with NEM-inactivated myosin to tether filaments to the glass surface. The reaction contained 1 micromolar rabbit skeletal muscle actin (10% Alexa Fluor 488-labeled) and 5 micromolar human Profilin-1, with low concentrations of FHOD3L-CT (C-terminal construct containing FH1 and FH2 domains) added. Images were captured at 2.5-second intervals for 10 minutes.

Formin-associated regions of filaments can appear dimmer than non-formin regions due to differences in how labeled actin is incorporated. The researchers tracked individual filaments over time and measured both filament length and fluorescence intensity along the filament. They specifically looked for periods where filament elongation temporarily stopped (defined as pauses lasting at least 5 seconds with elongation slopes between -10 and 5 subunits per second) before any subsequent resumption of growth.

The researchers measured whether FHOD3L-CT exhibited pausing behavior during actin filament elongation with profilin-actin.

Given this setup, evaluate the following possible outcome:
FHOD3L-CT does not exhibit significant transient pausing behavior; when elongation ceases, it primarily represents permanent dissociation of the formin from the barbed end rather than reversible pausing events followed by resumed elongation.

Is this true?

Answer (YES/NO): NO